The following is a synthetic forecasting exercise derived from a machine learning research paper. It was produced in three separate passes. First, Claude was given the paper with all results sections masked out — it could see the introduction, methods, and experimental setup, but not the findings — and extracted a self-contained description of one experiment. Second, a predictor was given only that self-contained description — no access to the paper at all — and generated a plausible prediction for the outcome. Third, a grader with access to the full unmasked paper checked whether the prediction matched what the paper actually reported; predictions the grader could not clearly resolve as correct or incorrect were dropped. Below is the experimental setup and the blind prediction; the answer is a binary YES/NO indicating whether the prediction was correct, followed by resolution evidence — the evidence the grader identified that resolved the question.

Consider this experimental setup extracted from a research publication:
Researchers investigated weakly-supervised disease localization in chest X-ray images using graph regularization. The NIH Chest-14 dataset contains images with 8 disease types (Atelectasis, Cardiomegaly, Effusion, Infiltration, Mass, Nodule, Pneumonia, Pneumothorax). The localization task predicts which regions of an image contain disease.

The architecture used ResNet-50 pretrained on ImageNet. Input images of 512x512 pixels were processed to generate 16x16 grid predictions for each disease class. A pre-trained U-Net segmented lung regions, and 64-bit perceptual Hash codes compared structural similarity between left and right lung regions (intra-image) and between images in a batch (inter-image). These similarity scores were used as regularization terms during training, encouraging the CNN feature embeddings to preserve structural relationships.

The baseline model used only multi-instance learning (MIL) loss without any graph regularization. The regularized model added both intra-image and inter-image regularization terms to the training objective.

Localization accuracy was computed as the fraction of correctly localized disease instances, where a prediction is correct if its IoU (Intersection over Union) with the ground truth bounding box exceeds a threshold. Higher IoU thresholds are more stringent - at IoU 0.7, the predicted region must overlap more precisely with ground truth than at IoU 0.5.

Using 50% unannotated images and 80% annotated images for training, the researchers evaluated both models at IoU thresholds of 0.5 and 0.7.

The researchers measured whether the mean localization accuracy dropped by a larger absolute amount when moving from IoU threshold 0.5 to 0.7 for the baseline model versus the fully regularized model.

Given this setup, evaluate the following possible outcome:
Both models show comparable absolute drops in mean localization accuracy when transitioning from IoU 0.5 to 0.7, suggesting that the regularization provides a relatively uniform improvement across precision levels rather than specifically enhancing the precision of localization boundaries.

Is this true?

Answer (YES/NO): NO